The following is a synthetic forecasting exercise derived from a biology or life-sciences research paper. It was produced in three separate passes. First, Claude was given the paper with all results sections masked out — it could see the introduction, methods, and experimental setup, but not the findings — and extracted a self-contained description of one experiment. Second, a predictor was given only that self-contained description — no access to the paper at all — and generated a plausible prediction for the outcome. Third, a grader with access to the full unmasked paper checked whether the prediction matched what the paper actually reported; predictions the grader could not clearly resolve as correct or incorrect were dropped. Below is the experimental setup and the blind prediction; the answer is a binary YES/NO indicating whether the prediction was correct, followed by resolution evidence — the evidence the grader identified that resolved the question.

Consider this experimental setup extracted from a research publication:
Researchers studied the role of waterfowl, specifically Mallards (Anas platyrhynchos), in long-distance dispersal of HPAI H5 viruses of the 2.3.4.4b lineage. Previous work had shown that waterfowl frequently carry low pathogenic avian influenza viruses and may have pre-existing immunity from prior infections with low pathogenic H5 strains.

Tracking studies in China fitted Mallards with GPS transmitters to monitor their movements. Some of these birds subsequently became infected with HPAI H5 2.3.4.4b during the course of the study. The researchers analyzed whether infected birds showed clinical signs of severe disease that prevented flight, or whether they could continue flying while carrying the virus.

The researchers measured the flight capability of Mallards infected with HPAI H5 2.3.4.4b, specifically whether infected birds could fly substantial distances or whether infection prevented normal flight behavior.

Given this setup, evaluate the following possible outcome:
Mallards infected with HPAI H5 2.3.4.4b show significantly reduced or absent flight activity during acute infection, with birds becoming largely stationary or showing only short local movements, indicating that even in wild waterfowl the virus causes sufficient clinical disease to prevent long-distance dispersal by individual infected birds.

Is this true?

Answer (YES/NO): NO